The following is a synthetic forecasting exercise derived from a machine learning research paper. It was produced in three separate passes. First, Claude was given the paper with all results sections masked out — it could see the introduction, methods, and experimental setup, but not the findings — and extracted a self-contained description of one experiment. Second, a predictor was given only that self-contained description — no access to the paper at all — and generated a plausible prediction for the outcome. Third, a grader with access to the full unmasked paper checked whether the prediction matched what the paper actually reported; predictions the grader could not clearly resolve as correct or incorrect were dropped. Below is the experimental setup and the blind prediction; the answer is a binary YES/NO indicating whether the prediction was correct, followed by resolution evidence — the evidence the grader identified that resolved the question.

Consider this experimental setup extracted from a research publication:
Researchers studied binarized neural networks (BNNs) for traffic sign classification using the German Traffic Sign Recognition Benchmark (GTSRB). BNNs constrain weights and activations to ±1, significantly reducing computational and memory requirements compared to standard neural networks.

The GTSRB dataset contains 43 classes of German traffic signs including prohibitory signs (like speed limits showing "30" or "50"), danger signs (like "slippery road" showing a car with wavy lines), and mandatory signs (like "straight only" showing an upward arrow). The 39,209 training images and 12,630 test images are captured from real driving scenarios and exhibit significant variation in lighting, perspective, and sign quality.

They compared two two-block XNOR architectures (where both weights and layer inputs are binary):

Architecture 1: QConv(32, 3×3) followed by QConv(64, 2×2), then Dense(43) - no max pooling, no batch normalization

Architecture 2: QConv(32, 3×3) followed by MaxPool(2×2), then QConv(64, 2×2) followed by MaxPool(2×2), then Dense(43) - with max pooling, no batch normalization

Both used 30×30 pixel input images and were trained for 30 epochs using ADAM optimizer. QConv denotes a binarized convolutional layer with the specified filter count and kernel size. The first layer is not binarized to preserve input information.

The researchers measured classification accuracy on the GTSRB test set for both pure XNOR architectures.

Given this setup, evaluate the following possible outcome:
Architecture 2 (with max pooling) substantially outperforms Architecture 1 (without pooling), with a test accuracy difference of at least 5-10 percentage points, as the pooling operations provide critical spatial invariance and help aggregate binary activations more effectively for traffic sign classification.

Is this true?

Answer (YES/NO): NO